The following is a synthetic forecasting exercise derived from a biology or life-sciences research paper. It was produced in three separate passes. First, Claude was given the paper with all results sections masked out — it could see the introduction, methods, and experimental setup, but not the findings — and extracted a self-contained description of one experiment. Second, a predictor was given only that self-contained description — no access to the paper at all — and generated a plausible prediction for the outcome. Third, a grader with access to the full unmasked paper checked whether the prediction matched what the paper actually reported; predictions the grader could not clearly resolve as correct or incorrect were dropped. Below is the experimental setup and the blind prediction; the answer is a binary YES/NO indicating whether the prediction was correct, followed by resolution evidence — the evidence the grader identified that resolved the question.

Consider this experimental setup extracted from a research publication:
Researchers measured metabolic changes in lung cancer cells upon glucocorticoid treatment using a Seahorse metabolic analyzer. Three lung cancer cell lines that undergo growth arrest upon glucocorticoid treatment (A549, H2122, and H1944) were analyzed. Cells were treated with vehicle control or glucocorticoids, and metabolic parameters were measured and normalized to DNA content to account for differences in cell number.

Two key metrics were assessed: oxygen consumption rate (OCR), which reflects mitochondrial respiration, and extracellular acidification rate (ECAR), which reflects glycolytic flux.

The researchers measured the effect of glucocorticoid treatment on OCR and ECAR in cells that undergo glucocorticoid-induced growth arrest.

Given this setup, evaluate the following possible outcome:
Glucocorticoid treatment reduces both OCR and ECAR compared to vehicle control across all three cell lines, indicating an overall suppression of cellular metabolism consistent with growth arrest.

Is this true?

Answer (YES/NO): YES